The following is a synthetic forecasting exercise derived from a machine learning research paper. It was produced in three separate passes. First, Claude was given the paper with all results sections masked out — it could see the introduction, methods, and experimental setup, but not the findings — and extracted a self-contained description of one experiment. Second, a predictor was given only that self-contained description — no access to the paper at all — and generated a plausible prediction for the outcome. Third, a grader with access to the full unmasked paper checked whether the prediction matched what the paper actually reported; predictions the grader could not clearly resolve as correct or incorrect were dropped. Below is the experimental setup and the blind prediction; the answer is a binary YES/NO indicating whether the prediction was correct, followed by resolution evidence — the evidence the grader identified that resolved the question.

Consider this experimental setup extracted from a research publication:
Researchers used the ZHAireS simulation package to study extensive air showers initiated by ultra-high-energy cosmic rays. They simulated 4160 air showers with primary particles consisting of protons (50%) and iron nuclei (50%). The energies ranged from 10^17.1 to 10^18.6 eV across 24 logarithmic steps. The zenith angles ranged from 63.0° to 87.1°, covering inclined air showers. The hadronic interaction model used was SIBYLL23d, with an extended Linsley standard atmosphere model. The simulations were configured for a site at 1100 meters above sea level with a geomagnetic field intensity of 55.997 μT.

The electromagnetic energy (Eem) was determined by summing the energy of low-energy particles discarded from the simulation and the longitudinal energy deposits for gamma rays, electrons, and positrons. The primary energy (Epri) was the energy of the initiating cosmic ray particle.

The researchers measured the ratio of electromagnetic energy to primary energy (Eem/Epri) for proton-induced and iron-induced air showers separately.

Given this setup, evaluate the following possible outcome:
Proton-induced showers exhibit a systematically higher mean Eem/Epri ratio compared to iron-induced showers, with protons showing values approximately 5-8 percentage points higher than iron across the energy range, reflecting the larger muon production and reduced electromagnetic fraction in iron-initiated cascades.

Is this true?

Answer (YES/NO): YES